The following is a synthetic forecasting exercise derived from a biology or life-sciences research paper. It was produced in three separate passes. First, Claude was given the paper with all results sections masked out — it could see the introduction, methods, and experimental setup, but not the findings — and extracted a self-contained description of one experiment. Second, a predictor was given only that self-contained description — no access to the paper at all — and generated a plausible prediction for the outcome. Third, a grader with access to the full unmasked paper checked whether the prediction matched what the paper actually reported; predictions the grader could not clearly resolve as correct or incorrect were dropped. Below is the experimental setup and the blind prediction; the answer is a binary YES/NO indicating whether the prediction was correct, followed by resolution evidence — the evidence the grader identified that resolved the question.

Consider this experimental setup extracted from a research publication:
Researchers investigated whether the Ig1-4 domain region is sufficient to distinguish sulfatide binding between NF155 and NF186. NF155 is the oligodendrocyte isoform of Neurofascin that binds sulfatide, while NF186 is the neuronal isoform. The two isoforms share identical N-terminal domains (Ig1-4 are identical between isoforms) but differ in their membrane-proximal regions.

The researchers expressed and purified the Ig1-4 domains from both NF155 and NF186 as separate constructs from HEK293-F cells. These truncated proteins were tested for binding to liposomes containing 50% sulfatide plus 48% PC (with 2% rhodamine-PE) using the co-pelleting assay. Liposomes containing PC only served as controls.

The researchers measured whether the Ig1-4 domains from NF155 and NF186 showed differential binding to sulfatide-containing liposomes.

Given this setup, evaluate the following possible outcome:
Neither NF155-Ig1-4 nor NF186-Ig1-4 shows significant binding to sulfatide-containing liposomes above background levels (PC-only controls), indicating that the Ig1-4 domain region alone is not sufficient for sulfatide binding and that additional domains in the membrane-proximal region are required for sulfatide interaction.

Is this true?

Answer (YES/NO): NO